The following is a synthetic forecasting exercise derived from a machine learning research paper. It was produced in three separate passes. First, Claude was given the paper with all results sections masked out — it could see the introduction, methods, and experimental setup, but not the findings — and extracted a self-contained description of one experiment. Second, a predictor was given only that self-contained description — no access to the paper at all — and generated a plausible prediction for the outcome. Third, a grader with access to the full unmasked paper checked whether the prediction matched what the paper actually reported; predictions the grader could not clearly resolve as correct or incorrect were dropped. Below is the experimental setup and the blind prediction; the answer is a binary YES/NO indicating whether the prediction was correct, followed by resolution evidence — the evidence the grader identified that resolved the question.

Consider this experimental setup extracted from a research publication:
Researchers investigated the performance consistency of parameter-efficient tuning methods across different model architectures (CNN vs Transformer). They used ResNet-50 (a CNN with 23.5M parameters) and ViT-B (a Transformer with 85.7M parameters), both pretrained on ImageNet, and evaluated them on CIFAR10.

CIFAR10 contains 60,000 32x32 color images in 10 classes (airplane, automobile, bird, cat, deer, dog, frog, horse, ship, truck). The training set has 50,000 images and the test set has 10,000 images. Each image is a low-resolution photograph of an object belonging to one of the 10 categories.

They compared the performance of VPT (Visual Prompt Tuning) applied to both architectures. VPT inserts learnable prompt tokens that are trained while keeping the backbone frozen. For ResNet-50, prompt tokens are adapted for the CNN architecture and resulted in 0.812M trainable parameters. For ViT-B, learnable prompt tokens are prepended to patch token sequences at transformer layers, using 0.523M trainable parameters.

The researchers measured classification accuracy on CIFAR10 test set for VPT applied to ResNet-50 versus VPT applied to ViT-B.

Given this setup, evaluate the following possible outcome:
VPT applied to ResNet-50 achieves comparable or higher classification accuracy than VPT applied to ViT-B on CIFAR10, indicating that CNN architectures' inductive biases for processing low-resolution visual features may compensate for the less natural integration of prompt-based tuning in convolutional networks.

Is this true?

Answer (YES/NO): NO